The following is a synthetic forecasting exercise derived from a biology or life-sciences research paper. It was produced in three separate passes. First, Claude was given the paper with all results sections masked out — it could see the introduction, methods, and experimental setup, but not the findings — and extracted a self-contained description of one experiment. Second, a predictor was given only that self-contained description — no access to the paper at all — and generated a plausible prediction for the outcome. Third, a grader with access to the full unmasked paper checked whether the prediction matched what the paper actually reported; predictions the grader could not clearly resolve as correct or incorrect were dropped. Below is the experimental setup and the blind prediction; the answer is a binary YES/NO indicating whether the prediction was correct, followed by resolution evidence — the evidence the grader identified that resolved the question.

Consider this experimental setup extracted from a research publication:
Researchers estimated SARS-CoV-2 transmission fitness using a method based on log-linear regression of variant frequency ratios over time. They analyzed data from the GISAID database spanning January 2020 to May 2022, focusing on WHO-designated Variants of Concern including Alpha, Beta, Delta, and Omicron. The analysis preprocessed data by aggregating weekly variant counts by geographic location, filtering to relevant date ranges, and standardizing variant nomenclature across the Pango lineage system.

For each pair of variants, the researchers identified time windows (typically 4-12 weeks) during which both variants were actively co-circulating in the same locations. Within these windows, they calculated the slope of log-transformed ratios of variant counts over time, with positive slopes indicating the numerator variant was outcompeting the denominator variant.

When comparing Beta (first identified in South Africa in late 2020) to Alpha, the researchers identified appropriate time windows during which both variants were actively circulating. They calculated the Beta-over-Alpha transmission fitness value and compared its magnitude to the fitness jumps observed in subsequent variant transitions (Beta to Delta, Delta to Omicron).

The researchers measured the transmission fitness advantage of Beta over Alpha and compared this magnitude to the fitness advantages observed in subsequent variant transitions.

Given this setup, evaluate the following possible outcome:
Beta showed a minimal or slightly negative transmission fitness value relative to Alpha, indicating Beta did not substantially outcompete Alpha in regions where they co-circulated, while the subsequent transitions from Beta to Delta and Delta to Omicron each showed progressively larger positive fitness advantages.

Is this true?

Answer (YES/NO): NO